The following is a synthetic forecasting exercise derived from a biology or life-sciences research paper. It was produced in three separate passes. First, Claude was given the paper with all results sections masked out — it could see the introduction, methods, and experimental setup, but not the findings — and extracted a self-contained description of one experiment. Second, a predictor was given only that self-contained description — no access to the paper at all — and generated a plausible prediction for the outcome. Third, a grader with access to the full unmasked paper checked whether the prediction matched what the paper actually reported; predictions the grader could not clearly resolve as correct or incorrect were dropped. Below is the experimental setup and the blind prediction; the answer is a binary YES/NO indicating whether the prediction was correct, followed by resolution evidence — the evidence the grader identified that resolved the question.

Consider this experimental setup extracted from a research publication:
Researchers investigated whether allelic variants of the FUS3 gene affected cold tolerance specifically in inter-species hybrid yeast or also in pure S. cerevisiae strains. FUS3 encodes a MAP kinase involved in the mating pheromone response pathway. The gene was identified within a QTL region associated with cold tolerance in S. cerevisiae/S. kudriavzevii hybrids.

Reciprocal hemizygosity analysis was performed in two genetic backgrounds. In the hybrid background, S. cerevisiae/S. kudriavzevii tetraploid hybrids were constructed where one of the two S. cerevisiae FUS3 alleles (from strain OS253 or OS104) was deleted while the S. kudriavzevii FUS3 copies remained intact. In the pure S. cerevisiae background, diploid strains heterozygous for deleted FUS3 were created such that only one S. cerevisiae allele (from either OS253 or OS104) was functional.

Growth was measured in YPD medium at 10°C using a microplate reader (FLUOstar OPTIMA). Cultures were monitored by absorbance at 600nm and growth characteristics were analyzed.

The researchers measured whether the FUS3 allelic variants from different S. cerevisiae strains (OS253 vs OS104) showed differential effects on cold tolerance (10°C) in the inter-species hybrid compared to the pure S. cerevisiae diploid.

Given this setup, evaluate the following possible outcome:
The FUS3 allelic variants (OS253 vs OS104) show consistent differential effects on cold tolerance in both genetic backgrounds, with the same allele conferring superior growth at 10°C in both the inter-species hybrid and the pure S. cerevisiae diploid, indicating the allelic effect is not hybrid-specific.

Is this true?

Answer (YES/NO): NO